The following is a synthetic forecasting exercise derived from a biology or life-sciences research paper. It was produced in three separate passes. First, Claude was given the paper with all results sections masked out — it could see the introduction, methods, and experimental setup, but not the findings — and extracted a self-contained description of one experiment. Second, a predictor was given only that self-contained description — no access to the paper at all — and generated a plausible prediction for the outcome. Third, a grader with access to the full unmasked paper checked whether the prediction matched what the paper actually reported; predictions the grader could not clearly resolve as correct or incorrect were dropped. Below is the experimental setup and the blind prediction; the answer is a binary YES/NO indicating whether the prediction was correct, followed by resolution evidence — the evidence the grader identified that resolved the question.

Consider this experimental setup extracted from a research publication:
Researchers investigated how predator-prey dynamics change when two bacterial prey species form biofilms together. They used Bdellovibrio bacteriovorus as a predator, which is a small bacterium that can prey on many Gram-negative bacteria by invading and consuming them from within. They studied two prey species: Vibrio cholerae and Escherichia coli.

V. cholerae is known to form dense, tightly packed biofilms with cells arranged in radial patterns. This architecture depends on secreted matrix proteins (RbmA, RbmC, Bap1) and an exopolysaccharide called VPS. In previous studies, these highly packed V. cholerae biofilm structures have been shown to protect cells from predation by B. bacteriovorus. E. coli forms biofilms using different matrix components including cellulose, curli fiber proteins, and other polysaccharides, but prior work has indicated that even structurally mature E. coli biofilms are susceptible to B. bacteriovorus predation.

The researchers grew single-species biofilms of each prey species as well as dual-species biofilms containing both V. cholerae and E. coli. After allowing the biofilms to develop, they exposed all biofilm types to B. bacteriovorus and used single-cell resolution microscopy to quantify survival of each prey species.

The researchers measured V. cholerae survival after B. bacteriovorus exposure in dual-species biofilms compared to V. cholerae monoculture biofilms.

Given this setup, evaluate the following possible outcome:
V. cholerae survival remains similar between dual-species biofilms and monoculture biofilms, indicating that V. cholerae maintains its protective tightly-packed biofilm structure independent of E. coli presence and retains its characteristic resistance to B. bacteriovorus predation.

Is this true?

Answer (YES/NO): NO